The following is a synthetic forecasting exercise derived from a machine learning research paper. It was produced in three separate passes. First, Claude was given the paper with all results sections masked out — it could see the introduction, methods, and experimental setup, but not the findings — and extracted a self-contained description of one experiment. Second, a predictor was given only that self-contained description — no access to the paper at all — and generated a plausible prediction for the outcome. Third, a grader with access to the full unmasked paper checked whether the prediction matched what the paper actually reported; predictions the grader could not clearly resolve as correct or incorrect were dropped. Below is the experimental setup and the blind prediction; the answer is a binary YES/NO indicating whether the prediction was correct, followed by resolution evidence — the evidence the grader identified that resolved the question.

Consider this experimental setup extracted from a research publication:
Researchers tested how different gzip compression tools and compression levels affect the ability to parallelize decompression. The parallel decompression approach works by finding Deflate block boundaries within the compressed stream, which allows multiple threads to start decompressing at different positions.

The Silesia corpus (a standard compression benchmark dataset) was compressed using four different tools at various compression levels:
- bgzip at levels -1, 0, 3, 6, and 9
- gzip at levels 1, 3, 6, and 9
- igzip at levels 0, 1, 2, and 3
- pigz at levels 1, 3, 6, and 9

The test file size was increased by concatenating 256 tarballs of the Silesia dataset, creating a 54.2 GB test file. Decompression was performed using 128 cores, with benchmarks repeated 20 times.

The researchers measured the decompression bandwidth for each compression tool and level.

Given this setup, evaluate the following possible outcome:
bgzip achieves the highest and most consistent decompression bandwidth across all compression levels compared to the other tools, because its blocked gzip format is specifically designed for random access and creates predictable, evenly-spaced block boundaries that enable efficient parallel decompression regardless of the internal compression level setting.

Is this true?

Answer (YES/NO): NO